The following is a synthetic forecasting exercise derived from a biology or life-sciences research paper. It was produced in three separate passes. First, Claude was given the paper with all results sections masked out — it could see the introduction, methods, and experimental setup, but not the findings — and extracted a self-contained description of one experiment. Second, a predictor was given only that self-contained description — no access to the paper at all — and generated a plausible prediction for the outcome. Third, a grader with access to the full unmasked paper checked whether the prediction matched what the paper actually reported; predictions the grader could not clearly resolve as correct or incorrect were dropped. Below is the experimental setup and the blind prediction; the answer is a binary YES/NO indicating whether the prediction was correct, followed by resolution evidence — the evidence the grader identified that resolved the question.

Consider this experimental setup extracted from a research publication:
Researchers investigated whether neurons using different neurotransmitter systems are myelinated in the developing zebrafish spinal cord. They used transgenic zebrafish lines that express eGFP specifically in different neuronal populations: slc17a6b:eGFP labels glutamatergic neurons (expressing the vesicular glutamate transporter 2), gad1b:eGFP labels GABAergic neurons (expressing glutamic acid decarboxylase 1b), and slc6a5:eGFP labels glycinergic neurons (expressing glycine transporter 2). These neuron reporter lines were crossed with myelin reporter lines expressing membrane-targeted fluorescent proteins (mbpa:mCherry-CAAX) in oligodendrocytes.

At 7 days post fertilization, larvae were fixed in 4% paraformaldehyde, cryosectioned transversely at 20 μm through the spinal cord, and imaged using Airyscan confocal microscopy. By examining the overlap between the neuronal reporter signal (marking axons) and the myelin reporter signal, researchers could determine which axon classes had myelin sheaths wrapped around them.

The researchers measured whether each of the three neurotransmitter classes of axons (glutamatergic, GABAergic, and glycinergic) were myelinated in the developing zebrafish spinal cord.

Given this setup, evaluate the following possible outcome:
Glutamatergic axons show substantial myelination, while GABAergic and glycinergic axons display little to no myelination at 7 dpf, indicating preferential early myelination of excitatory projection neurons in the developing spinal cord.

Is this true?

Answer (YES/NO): NO